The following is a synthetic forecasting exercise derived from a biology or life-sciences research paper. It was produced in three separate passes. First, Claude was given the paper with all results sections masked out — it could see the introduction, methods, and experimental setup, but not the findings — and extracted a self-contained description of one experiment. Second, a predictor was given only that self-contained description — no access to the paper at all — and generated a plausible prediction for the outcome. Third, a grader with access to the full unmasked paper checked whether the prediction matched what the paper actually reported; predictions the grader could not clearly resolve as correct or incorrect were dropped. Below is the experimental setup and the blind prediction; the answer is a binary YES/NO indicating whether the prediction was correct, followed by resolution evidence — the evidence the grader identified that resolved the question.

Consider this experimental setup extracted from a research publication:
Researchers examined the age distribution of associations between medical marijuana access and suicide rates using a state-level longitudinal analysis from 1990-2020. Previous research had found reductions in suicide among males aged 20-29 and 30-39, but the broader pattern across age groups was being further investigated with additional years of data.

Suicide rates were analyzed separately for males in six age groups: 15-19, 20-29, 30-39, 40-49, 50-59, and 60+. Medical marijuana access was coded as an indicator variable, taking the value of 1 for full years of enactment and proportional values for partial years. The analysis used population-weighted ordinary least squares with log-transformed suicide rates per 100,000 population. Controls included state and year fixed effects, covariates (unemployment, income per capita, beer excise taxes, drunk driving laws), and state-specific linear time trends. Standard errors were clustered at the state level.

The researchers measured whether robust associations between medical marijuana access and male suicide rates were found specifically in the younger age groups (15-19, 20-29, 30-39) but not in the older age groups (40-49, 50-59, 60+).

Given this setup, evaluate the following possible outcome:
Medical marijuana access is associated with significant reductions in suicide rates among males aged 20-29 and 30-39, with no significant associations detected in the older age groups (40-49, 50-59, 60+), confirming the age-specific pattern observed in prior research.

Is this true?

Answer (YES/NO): NO